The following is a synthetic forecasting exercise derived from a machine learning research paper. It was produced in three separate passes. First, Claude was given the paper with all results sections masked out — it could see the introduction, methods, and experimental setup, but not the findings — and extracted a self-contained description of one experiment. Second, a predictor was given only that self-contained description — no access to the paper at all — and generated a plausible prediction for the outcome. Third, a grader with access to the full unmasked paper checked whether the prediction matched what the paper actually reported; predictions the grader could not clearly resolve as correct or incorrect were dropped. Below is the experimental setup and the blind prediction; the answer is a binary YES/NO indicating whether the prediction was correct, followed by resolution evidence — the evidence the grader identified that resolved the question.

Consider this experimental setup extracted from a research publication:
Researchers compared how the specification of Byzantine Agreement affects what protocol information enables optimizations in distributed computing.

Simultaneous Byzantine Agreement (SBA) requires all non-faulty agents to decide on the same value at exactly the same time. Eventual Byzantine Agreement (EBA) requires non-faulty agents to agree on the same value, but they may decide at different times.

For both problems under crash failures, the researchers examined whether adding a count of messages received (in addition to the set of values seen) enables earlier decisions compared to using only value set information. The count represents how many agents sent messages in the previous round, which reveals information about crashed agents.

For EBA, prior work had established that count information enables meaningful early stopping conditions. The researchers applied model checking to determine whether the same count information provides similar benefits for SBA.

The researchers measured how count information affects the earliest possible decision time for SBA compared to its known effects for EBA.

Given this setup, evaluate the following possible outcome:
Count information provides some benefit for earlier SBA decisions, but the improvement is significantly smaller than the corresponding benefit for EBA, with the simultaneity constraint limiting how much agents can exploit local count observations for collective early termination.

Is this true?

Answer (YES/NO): YES